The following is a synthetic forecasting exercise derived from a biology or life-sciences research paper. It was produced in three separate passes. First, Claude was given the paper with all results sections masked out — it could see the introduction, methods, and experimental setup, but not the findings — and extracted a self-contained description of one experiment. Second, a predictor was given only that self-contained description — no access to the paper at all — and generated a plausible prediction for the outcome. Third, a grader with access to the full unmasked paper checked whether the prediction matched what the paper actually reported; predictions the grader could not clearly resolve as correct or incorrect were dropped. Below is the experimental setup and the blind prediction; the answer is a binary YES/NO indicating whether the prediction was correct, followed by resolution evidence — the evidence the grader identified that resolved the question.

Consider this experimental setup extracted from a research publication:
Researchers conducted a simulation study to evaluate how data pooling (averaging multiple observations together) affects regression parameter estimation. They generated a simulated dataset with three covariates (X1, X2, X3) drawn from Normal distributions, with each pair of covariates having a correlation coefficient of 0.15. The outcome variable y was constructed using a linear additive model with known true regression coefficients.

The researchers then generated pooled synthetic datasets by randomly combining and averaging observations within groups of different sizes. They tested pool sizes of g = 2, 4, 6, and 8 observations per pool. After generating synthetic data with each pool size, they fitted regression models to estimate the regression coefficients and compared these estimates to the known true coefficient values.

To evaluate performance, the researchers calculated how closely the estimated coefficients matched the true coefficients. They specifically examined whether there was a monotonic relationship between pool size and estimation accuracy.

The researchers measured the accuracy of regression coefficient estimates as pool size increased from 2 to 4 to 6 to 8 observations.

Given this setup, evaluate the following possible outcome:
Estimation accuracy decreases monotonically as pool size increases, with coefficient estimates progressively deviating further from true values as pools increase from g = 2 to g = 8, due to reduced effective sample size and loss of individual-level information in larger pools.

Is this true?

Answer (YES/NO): NO